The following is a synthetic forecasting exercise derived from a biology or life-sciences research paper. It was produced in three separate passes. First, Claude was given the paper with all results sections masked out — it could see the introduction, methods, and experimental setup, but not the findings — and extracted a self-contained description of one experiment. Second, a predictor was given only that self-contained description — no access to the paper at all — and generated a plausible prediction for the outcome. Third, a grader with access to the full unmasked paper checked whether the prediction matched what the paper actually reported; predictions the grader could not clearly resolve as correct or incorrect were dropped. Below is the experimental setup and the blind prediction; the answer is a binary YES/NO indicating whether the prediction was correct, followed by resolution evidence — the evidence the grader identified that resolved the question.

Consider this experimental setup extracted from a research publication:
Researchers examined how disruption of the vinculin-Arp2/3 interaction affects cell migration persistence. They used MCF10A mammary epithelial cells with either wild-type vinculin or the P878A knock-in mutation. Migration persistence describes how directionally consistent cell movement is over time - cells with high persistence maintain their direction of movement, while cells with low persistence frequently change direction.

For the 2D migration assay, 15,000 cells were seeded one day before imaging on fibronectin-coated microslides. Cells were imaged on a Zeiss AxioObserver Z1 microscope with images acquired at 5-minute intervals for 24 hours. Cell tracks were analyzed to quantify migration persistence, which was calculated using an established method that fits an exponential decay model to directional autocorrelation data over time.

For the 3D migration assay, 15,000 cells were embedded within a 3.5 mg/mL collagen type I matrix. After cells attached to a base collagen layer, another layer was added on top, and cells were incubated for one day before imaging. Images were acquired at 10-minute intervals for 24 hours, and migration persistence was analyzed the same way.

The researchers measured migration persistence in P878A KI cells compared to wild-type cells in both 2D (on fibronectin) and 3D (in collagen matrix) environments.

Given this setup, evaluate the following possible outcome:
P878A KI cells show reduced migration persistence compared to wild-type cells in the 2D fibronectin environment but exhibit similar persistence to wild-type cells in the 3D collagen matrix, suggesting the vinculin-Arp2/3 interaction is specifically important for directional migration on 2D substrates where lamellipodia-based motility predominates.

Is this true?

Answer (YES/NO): NO